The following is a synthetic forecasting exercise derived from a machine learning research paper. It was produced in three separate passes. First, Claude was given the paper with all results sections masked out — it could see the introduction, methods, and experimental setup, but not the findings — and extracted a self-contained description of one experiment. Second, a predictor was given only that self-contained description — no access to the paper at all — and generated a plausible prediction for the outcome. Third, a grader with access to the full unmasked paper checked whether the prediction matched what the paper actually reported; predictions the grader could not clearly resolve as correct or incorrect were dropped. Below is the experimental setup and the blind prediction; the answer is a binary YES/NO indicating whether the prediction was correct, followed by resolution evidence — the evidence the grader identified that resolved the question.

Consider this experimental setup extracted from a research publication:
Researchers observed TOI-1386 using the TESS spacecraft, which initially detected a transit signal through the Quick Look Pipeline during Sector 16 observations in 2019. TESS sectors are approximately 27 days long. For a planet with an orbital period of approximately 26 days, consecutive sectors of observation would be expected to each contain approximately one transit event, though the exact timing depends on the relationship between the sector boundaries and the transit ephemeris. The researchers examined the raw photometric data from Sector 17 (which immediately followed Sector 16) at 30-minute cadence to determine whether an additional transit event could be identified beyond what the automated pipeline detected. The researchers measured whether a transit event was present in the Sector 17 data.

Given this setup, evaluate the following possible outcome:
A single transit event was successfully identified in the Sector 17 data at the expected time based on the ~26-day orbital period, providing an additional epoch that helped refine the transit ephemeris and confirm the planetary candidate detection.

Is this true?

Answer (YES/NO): YES